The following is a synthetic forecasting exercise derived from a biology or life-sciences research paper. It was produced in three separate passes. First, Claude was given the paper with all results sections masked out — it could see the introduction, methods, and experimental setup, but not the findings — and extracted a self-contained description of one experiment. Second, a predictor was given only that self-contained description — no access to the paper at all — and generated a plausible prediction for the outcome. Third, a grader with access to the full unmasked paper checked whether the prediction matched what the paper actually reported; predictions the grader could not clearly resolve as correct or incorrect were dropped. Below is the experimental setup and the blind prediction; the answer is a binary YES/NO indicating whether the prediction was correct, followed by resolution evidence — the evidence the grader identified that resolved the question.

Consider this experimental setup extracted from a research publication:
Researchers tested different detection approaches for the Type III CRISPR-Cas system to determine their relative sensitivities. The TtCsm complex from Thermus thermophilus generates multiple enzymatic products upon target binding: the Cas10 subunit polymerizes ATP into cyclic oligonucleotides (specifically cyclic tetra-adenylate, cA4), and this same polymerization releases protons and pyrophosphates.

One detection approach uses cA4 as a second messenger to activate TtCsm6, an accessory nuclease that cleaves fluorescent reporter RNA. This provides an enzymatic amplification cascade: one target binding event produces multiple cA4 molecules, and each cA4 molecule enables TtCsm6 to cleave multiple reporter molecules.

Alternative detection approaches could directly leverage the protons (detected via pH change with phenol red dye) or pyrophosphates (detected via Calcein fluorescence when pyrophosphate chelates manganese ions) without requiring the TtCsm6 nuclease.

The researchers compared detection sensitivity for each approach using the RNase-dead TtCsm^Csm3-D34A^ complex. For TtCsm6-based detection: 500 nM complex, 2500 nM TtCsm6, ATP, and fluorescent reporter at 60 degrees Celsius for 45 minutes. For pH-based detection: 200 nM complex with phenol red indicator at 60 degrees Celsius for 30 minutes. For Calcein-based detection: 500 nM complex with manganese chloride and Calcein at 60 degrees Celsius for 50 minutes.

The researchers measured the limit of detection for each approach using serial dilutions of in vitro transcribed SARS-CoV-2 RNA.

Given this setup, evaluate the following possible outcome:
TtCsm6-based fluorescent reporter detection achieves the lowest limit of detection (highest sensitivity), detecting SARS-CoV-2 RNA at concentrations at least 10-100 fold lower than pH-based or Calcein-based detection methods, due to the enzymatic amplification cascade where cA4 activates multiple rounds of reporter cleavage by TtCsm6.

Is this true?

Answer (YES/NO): YES